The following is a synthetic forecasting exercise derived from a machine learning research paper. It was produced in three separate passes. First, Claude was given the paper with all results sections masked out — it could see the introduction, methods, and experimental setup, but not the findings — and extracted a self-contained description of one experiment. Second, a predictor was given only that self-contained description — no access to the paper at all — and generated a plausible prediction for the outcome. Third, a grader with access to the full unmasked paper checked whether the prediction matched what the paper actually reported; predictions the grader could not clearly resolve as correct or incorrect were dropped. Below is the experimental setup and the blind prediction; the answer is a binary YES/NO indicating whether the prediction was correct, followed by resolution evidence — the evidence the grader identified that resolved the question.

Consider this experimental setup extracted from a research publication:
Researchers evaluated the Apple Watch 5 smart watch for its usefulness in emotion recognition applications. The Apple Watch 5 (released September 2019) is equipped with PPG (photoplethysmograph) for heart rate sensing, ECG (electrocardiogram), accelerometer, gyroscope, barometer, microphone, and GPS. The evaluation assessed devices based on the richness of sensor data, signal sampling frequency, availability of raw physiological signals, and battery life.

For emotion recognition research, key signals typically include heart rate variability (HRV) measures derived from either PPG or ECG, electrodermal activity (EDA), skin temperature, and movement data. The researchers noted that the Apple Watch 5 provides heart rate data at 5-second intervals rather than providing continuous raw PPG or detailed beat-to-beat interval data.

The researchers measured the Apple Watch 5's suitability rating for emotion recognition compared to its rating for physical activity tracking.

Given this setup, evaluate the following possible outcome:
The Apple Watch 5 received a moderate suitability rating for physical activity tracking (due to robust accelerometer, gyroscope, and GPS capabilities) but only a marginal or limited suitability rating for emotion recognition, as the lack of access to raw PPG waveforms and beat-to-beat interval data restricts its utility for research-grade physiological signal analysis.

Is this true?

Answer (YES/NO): NO